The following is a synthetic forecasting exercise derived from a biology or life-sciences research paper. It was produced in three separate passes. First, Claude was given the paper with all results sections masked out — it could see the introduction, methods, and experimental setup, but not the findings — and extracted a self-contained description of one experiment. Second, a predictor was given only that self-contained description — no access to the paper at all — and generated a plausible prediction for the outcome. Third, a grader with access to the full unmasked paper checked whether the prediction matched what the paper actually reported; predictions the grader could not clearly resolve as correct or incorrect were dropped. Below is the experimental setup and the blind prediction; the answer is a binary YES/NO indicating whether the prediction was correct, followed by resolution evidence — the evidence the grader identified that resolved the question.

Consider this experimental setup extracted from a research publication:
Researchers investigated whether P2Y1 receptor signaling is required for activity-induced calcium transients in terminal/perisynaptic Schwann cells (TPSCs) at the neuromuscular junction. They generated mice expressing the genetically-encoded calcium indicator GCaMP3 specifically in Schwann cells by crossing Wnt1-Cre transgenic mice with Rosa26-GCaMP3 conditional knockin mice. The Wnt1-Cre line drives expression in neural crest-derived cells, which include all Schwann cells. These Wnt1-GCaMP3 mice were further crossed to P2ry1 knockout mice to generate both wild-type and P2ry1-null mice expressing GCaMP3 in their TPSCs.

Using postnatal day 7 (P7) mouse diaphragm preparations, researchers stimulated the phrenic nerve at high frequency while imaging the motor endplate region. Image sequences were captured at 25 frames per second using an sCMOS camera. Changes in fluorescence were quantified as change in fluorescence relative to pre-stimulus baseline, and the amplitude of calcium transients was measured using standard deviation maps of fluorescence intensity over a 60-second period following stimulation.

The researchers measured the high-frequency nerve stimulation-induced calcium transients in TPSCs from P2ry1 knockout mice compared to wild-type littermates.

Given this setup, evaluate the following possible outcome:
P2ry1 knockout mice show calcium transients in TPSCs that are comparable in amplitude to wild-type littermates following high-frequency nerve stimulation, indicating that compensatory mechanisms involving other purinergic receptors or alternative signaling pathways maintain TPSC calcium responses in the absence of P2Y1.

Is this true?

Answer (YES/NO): NO